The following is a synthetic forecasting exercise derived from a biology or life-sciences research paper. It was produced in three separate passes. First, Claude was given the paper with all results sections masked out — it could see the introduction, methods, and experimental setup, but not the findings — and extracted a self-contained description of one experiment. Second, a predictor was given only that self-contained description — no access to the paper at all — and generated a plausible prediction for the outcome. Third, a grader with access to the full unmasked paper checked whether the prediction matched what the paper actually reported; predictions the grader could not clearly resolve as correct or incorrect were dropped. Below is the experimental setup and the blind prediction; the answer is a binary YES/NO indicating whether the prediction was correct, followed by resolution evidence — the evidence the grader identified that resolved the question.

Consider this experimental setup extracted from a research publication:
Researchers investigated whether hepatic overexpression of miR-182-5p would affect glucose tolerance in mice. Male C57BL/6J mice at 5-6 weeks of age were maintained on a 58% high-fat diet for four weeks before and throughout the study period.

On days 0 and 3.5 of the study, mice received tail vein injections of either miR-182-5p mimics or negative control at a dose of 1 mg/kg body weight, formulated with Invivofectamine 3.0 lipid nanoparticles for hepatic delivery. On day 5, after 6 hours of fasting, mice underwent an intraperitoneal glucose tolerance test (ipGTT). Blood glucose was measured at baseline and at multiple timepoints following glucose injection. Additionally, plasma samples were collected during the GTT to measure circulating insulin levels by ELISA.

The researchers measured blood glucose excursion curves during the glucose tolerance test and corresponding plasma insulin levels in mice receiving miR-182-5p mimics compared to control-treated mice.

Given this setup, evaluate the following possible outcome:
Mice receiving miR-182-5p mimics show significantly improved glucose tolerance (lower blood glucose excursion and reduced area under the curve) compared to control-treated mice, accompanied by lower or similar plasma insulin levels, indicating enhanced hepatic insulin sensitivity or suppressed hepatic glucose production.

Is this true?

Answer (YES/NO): NO